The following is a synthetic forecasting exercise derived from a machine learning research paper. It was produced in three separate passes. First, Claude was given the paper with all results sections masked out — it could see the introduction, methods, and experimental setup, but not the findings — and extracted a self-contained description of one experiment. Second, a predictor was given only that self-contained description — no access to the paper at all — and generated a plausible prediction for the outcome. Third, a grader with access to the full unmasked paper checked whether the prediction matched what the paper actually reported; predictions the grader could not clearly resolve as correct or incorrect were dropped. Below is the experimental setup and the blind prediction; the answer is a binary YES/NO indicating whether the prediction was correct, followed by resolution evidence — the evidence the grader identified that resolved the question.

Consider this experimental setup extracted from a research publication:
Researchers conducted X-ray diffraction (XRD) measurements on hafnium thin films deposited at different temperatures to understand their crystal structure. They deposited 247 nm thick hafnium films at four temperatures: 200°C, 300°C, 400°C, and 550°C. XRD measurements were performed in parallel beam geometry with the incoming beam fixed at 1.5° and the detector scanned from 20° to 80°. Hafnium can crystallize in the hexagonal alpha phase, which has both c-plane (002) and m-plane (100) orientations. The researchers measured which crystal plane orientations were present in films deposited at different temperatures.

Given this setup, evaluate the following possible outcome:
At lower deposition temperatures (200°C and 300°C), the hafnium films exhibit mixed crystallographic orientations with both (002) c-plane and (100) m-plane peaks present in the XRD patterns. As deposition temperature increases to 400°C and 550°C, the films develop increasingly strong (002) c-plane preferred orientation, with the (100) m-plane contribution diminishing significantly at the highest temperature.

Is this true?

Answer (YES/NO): NO